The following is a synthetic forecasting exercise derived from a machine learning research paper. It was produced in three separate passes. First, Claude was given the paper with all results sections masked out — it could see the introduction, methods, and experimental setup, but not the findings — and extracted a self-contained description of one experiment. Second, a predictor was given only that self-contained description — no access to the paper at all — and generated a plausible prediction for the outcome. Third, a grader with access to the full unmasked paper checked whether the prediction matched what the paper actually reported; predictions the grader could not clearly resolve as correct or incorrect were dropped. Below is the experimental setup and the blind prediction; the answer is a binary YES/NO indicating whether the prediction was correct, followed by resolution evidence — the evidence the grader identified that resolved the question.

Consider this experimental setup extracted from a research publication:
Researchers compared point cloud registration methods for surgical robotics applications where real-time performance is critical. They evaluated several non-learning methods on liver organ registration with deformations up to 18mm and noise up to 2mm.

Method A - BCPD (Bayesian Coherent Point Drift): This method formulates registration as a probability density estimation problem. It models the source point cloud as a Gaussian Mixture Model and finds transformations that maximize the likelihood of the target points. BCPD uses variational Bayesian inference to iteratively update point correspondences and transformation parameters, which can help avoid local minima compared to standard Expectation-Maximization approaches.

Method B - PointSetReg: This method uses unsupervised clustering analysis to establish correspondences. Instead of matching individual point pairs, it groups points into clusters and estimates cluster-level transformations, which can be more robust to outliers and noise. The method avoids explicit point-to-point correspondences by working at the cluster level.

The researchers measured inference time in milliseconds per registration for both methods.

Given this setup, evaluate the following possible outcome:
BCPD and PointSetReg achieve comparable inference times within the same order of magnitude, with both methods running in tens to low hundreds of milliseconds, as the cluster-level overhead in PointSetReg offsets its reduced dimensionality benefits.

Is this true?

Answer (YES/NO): NO